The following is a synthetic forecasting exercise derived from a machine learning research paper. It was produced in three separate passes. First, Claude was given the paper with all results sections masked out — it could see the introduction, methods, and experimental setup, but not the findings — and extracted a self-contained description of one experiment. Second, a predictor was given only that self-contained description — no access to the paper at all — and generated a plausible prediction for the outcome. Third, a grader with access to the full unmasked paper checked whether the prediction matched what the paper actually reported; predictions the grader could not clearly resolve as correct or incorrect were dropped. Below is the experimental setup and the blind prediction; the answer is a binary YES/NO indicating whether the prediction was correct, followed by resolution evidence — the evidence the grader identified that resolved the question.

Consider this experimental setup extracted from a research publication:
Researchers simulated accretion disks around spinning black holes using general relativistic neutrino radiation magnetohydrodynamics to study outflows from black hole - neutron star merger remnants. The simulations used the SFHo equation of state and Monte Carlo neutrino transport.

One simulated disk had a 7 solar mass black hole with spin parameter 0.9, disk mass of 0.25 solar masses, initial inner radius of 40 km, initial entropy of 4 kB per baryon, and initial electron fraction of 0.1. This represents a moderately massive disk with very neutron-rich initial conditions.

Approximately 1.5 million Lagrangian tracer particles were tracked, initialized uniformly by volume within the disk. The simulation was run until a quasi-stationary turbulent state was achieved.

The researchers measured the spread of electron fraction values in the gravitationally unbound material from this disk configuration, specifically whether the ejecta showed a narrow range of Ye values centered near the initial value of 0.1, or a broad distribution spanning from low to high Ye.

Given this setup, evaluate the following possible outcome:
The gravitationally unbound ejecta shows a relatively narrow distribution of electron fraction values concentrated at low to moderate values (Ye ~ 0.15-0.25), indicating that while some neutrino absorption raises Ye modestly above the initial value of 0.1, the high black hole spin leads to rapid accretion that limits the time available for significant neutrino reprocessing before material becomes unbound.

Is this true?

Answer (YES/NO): NO